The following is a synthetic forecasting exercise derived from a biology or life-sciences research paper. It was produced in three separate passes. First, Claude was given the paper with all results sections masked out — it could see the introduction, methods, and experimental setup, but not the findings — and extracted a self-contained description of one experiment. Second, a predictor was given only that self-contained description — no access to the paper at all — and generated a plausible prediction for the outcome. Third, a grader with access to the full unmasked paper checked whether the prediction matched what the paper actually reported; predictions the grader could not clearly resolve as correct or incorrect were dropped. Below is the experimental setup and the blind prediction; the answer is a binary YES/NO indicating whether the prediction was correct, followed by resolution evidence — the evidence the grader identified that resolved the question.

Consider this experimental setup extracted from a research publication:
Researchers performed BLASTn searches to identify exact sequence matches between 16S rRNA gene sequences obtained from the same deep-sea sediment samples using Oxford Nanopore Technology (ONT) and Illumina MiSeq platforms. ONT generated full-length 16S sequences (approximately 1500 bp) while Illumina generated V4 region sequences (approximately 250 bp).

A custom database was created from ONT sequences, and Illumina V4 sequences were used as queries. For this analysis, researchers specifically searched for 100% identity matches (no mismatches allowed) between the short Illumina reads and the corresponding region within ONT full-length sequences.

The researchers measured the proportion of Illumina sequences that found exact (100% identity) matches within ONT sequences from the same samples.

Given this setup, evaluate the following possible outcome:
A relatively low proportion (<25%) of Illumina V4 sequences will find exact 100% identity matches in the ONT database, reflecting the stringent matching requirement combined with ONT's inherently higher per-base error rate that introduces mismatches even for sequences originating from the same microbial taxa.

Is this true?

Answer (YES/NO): YES